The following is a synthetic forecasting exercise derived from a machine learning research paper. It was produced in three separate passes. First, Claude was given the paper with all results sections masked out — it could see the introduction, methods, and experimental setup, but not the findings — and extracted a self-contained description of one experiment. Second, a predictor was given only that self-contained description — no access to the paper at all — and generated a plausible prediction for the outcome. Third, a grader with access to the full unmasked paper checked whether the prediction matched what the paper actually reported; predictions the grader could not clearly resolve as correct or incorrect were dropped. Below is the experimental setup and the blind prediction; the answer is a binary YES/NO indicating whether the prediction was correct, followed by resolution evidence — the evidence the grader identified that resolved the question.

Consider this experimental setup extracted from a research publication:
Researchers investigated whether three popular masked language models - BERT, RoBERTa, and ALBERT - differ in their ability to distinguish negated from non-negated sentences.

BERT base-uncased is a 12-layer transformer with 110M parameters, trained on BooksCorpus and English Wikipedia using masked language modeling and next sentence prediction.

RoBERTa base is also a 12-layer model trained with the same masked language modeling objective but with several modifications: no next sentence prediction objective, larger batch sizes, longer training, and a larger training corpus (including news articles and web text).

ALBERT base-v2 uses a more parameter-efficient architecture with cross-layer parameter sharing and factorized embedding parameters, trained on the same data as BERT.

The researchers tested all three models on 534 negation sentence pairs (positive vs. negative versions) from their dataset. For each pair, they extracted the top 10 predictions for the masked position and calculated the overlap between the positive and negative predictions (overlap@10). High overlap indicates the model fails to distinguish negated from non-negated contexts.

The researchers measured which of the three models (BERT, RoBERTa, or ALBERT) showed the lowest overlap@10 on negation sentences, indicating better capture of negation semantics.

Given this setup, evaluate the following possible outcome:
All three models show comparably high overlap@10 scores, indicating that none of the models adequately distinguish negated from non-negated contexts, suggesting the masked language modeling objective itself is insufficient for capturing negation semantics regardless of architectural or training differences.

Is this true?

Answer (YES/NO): YES